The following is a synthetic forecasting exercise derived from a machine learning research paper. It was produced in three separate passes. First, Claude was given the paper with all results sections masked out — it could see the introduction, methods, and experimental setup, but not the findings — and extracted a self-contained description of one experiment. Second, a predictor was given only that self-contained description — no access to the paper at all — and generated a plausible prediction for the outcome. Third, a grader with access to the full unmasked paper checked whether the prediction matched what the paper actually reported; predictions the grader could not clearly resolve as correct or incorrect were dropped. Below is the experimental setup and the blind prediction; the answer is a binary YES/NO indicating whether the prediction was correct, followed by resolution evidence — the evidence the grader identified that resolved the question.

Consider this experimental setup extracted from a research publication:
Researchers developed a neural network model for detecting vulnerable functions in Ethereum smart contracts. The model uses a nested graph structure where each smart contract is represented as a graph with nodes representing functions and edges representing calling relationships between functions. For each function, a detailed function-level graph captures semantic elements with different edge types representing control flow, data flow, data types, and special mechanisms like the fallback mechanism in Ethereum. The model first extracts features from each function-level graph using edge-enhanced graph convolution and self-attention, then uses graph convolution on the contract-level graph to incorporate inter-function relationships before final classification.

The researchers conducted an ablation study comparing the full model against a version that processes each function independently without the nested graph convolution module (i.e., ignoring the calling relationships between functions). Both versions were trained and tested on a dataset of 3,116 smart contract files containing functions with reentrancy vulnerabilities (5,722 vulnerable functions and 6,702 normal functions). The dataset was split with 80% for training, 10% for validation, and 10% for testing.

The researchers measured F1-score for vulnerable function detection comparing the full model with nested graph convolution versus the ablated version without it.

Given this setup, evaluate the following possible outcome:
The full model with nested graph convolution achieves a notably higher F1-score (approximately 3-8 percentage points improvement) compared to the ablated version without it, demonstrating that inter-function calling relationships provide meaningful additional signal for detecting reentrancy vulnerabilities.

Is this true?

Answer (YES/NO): YES